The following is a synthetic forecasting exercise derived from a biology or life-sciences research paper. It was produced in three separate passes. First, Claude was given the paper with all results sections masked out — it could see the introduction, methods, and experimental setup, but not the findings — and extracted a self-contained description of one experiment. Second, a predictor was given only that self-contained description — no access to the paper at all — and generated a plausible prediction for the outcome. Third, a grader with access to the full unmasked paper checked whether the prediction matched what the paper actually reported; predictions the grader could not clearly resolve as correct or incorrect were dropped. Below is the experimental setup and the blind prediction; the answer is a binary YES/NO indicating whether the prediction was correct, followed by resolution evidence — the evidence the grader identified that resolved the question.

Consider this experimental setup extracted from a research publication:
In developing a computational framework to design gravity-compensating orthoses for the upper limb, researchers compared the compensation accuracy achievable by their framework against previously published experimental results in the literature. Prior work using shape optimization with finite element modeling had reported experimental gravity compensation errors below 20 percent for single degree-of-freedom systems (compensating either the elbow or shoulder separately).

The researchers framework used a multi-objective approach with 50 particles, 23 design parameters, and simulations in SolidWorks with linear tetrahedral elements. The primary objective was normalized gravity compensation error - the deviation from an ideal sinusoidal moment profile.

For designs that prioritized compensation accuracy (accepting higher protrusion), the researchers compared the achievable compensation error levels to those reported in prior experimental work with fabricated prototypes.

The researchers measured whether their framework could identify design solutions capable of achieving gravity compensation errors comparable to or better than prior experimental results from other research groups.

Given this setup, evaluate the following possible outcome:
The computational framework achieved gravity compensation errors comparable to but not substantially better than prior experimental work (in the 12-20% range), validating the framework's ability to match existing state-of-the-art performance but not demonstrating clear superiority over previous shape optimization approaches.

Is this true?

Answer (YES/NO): NO